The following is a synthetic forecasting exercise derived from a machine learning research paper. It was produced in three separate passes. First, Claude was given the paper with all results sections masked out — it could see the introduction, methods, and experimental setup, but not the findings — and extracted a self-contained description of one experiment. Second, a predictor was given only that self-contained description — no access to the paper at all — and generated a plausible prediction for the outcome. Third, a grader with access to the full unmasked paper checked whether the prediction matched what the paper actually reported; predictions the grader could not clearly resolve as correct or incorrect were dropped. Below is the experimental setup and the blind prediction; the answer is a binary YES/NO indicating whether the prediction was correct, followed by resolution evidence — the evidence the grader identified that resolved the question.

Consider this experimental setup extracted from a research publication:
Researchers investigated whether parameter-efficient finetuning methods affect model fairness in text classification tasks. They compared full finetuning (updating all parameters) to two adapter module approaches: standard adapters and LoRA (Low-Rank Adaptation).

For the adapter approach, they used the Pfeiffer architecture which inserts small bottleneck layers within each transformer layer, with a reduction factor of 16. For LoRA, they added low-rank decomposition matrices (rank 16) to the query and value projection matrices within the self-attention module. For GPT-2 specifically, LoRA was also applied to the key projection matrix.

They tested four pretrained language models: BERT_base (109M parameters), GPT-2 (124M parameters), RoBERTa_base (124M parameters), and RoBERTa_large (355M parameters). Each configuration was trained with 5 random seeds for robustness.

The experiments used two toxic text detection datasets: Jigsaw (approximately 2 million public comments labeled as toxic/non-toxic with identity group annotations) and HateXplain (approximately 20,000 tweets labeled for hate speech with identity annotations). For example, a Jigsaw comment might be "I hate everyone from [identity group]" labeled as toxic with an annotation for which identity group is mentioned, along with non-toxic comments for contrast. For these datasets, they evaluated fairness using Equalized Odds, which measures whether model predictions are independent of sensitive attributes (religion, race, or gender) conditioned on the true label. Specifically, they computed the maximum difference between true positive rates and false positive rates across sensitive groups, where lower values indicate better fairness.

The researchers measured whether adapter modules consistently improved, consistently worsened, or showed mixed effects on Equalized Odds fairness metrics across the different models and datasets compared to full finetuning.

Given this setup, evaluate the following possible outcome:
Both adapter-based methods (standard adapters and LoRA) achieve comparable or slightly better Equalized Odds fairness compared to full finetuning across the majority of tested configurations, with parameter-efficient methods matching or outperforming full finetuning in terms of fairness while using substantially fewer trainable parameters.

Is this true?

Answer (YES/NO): NO